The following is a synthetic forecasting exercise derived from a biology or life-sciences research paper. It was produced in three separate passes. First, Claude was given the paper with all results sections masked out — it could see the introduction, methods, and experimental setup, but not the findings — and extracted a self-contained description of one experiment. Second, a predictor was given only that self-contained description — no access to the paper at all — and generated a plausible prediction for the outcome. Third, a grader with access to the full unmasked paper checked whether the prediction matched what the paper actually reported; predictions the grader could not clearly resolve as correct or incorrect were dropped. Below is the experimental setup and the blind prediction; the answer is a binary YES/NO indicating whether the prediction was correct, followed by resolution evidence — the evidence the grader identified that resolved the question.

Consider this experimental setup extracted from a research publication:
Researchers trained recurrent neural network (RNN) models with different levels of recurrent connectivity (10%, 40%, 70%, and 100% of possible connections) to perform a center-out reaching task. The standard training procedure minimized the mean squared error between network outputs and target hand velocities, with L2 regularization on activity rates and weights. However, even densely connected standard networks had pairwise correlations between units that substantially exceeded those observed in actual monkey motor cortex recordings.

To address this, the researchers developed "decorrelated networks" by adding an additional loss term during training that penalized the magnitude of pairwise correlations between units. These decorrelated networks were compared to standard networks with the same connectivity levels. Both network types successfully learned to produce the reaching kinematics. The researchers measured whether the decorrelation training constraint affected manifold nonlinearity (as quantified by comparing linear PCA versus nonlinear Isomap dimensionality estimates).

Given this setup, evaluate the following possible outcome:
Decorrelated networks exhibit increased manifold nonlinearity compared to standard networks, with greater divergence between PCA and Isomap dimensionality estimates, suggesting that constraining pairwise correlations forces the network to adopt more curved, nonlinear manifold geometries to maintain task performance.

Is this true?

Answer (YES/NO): YES